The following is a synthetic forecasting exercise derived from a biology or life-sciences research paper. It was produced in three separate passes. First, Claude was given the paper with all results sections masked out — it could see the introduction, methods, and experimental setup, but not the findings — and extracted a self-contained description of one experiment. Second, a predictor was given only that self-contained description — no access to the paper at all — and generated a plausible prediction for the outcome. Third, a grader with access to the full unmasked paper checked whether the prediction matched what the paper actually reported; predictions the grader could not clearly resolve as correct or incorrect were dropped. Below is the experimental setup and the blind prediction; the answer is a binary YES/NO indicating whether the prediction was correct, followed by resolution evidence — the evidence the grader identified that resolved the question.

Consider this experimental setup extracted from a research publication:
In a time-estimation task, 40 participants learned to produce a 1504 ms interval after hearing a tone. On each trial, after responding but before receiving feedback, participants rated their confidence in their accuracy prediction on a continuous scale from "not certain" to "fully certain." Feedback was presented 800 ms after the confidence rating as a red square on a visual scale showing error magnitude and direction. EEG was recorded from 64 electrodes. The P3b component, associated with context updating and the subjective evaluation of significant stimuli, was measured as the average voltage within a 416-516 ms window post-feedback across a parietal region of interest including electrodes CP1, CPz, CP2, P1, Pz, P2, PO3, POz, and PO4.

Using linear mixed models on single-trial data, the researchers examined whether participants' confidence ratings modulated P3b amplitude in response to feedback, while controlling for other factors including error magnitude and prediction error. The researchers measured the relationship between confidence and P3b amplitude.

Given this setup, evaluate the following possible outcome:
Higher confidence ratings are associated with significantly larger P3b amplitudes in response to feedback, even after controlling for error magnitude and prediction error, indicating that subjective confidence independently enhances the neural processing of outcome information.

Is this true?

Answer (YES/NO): NO